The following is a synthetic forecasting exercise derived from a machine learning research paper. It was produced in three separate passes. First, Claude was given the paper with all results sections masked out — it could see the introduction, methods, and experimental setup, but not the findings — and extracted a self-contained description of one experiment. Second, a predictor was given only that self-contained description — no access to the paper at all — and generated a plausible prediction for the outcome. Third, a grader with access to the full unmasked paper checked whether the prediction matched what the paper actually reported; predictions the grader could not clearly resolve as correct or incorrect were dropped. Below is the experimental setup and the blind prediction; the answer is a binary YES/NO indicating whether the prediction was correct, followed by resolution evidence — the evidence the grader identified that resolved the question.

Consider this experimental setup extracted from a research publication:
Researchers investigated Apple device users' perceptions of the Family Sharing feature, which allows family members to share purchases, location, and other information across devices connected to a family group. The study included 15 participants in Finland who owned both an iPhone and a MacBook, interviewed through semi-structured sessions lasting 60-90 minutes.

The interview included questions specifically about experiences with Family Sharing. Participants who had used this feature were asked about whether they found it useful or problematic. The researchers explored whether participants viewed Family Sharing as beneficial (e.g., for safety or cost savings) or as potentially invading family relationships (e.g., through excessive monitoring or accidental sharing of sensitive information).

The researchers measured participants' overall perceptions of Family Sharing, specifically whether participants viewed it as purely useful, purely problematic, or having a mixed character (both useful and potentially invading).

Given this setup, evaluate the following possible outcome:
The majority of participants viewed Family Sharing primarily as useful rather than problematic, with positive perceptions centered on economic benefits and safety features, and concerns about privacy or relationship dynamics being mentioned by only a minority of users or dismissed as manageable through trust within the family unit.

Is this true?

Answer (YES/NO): NO